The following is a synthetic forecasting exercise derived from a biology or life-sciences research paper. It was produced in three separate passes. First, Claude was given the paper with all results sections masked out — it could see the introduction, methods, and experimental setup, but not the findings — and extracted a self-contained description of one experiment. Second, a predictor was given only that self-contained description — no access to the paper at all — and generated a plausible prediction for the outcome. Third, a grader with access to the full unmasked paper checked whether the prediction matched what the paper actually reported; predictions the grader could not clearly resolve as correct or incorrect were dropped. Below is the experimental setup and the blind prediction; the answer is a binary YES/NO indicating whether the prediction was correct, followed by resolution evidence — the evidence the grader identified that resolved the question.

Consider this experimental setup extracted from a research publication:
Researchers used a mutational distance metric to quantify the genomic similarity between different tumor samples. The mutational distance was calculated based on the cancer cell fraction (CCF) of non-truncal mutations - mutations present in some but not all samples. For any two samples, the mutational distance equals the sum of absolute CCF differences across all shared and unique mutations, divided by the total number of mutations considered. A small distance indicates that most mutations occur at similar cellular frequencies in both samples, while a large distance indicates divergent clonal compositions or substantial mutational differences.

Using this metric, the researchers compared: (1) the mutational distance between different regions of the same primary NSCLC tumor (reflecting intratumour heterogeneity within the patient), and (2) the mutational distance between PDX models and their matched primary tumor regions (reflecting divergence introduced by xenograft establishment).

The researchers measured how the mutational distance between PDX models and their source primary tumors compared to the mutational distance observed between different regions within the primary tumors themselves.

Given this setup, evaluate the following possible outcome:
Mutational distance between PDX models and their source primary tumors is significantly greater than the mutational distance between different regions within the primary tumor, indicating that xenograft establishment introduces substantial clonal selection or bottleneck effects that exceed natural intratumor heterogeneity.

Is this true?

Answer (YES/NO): NO